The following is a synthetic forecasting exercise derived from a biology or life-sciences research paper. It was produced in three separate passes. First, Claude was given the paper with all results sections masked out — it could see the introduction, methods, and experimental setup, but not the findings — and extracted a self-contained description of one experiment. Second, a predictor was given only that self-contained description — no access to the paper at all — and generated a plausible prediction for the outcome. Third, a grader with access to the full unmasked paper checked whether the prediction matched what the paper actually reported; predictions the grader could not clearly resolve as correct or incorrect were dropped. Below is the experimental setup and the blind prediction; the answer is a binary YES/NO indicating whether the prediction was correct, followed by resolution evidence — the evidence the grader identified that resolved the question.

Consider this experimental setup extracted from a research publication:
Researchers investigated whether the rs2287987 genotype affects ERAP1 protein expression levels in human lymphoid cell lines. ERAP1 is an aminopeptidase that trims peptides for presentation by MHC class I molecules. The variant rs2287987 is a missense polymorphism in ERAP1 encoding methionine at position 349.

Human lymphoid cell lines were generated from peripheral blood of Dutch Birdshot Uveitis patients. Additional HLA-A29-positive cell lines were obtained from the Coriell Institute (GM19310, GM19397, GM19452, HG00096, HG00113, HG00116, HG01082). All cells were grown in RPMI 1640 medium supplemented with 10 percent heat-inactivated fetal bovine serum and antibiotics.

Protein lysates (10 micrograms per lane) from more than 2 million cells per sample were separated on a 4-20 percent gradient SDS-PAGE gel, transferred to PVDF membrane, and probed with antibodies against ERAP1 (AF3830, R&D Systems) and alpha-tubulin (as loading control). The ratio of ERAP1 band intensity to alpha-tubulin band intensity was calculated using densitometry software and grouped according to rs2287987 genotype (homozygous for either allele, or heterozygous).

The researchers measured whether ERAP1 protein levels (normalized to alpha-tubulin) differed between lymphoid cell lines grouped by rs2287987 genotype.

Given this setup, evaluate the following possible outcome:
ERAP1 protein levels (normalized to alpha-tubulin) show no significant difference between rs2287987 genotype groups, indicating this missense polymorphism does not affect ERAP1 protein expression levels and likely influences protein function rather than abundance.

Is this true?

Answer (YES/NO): NO